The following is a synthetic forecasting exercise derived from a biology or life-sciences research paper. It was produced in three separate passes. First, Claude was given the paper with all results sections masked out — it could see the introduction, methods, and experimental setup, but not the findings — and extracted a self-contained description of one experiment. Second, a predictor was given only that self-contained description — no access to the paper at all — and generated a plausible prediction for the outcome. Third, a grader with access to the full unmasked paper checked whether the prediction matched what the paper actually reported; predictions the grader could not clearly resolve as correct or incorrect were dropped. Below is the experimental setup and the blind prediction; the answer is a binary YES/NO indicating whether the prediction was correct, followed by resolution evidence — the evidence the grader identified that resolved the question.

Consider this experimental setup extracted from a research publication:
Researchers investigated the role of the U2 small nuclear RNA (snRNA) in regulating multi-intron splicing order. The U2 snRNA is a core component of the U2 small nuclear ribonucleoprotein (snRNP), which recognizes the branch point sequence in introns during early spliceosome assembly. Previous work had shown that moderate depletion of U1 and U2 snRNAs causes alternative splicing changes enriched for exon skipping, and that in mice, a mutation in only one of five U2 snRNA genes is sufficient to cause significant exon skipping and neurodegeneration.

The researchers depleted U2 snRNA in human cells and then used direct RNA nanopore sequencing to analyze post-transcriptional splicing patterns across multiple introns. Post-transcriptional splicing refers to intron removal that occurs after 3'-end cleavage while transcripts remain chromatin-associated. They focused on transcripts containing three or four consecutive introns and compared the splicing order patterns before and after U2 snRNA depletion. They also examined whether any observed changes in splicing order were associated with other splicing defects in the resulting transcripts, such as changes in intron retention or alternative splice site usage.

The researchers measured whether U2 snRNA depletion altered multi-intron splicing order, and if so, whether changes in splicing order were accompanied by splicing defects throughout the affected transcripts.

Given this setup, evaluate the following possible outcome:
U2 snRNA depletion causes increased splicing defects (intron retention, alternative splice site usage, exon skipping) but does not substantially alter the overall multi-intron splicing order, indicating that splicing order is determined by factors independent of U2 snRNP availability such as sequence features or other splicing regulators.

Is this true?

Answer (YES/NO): NO